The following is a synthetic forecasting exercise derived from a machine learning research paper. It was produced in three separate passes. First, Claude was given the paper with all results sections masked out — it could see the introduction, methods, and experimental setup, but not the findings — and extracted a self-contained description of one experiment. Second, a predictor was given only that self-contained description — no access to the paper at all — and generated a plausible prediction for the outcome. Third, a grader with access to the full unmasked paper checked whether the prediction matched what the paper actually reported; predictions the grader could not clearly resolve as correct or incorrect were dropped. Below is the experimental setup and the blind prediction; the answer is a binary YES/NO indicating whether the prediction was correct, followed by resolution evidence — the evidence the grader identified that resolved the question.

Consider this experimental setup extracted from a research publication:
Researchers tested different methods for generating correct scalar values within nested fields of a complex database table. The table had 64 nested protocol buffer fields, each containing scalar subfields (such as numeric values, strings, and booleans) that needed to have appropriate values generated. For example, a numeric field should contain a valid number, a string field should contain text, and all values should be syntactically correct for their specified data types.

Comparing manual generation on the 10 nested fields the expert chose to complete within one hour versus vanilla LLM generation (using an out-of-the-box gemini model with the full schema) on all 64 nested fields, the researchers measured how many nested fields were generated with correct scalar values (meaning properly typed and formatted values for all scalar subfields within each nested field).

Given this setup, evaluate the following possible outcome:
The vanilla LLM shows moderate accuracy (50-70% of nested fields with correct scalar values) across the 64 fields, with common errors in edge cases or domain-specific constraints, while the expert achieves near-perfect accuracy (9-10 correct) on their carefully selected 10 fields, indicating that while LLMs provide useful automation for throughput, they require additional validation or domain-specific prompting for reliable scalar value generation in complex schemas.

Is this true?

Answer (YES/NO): NO